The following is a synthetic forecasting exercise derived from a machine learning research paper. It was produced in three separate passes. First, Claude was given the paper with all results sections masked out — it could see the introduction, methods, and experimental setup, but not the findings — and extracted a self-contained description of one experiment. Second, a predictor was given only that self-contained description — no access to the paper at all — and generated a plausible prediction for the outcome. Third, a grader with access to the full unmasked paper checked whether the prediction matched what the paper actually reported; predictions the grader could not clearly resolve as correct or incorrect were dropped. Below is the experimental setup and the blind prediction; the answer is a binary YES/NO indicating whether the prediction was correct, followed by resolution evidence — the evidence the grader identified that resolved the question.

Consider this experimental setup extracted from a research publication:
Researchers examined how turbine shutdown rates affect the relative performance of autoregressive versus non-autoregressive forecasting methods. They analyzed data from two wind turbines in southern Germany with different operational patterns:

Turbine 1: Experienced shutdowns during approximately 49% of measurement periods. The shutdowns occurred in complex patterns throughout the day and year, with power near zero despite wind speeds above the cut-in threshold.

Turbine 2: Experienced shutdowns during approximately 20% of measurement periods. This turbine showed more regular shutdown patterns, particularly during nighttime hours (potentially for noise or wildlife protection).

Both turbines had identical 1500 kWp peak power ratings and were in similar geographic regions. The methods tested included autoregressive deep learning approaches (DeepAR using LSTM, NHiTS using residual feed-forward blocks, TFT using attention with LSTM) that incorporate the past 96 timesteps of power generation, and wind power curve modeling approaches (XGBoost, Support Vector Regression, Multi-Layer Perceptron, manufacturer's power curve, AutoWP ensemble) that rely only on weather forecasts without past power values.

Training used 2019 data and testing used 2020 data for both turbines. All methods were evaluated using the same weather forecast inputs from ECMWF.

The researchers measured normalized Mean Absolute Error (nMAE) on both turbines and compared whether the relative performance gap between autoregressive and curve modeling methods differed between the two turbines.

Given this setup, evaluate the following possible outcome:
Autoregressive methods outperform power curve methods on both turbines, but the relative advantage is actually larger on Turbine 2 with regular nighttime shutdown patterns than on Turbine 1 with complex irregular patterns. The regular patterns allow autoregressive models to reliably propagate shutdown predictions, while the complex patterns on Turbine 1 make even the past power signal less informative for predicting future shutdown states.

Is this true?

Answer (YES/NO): NO